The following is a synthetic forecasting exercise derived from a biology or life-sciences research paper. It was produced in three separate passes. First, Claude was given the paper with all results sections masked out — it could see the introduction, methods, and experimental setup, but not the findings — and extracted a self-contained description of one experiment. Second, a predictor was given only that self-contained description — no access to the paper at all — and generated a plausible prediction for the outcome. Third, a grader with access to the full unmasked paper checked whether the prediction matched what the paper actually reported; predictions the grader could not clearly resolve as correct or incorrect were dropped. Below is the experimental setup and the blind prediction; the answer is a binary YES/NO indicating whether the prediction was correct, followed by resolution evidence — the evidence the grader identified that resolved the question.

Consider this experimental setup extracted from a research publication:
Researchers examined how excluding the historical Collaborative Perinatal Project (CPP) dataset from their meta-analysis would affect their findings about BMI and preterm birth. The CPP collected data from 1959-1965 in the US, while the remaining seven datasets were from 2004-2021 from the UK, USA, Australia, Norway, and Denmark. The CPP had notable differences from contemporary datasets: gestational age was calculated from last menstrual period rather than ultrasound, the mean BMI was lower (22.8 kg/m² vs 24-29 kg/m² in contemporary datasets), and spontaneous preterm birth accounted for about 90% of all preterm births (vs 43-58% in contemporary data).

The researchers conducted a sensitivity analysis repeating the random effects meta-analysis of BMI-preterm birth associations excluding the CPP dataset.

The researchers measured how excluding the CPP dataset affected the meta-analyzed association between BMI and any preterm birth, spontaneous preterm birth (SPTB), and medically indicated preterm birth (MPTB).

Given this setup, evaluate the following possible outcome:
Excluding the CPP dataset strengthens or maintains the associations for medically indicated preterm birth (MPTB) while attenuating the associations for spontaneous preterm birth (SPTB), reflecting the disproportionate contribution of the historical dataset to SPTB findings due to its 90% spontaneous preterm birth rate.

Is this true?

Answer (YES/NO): NO